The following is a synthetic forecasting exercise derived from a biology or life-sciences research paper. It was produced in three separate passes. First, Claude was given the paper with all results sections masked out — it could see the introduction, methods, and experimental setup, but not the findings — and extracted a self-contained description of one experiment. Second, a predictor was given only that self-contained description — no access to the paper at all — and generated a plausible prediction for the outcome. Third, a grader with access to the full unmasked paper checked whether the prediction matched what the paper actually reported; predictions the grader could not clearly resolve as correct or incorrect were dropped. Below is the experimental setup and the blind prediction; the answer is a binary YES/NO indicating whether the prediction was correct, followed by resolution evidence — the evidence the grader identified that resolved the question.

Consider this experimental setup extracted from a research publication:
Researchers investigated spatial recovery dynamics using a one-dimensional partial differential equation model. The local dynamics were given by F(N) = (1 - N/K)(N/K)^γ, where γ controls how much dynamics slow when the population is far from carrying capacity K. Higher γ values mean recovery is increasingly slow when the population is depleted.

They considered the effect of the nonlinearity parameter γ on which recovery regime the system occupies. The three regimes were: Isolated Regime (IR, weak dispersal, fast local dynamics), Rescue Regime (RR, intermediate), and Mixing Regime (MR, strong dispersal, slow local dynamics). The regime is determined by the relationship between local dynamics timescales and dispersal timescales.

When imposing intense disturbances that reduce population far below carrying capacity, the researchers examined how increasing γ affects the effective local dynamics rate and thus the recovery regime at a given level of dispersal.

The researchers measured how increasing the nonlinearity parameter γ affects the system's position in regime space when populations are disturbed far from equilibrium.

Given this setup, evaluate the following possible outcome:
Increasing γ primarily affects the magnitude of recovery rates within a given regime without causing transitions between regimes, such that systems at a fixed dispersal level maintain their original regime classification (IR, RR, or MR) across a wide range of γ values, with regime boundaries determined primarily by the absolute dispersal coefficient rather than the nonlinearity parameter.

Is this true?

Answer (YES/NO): NO